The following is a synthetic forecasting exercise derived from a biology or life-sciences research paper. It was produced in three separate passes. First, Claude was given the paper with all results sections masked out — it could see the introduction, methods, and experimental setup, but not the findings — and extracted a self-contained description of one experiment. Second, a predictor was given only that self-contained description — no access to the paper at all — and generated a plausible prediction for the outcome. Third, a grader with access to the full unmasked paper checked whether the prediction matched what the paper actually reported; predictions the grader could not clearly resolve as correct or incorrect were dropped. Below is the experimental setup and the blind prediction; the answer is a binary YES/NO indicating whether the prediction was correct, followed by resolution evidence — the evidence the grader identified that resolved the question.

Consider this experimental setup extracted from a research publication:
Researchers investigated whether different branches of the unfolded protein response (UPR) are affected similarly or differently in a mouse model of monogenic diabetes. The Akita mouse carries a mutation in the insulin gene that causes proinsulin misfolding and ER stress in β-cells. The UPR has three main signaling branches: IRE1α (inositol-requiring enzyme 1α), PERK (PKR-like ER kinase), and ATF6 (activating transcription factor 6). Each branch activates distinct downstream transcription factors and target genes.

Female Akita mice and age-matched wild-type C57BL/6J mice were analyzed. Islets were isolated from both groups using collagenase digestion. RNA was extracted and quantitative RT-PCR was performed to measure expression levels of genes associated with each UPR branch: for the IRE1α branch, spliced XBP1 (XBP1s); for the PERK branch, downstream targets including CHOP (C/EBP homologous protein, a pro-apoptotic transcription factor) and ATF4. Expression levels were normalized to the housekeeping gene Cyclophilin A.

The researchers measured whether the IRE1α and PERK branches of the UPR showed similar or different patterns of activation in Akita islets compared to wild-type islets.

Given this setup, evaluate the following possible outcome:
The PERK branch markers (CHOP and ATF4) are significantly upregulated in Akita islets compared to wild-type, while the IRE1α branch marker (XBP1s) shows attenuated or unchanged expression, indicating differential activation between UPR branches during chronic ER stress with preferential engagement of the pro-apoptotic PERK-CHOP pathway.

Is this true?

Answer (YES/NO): NO